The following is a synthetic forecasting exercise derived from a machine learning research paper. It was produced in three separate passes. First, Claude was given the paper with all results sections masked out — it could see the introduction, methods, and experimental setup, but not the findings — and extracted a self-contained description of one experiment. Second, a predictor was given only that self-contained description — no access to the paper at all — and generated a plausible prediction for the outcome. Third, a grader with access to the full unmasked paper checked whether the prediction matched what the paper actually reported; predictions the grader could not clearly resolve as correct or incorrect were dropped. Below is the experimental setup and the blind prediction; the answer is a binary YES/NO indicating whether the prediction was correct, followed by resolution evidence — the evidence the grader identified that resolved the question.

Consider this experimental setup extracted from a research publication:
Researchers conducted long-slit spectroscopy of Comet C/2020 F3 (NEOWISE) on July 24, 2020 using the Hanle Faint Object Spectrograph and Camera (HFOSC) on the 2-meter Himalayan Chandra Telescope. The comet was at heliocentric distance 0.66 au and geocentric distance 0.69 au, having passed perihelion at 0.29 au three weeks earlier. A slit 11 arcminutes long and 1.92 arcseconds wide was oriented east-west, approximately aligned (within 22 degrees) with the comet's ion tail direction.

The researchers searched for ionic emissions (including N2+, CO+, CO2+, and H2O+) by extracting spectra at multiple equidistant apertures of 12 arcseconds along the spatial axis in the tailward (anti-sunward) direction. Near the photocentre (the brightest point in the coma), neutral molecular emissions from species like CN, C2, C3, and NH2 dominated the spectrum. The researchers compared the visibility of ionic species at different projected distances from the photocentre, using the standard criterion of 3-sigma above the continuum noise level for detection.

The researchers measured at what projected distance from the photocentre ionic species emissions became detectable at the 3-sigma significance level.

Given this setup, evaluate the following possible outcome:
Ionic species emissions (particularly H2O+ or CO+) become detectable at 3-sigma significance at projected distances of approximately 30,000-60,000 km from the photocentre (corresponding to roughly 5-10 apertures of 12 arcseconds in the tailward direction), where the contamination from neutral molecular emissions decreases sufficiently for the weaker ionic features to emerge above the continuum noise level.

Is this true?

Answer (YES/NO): YES